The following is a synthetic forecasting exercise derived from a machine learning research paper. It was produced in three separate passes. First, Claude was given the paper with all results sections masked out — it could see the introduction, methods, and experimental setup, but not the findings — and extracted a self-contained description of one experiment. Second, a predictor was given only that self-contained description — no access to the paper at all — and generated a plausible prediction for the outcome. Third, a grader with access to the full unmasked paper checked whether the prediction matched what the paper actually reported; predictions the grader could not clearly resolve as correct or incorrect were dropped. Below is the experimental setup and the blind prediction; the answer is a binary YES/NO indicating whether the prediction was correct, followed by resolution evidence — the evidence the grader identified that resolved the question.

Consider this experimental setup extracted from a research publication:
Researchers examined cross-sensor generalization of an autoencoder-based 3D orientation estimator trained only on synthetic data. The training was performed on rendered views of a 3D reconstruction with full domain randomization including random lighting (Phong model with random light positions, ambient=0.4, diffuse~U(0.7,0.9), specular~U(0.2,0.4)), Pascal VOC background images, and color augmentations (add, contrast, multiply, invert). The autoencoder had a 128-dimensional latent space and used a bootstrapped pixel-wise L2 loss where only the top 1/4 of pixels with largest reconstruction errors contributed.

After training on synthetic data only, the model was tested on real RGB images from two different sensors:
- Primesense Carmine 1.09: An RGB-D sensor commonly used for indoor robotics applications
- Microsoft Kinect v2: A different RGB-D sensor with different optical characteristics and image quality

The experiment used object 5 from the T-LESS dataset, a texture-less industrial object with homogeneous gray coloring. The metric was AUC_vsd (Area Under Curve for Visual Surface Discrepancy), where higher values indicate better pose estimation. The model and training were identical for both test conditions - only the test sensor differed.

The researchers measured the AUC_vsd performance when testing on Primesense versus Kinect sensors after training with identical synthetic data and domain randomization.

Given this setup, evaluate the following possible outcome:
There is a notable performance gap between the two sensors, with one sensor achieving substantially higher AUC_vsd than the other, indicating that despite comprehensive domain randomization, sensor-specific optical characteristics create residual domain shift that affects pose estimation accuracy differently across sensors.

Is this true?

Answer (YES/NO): NO